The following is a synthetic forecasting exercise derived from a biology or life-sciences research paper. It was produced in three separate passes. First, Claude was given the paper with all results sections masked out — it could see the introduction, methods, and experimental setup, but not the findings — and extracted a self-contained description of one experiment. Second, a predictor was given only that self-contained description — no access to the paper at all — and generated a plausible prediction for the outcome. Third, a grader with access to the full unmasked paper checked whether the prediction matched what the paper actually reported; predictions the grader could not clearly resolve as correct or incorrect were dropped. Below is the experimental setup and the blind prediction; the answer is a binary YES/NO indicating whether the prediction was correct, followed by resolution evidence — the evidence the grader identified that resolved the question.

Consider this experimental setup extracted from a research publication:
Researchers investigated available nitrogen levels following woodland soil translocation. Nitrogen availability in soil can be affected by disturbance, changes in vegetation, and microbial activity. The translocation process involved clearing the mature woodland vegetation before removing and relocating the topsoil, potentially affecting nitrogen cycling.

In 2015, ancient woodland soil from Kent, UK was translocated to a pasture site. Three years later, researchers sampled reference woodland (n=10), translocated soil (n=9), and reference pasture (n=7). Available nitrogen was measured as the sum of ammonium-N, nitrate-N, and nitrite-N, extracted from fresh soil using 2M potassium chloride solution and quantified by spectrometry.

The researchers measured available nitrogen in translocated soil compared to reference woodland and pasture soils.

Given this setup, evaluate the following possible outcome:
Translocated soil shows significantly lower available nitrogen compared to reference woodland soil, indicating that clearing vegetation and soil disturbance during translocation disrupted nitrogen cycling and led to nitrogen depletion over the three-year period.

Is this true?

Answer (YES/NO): NO